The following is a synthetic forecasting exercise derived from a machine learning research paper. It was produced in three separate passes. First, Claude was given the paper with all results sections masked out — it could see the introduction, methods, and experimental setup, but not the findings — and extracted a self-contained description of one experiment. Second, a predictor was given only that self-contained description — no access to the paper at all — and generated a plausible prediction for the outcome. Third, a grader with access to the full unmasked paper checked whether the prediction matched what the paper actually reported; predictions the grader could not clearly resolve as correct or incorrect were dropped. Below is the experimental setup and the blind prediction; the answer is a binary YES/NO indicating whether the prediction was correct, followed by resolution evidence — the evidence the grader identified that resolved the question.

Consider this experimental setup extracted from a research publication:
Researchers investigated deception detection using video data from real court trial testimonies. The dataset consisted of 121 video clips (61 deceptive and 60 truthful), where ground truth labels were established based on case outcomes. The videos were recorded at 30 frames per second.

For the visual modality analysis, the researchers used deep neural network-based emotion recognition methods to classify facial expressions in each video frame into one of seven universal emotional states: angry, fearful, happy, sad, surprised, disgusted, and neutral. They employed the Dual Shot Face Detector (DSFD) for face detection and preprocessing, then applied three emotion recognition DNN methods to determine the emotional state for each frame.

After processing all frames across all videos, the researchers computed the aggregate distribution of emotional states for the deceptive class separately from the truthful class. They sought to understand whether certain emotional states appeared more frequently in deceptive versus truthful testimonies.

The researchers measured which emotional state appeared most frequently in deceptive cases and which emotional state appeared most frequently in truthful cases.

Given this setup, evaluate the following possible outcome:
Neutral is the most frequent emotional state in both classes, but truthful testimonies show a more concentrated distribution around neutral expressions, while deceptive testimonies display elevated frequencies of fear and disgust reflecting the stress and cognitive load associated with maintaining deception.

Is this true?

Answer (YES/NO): NO